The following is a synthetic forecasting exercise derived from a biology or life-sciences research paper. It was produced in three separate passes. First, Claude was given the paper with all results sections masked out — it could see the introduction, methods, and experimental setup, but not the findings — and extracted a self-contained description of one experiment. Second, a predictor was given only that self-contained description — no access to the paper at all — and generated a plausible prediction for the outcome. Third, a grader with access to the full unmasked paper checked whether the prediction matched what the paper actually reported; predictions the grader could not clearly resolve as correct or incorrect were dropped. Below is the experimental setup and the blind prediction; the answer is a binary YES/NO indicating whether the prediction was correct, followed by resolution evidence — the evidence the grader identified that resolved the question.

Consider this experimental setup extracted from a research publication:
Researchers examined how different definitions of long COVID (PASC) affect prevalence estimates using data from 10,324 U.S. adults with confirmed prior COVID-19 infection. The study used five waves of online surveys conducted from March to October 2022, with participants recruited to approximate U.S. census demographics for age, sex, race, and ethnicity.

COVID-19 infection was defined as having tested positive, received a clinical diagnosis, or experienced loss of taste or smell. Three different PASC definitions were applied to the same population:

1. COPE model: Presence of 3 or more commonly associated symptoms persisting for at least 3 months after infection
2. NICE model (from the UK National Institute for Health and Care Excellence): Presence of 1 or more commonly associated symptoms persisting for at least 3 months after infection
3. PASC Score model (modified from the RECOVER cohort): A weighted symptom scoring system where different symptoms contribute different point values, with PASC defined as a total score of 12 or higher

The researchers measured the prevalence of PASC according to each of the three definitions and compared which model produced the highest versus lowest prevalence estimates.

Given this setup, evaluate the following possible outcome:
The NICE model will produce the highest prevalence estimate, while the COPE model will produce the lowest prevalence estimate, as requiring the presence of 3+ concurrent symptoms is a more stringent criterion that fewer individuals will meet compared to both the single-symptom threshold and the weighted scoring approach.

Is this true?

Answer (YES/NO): NO